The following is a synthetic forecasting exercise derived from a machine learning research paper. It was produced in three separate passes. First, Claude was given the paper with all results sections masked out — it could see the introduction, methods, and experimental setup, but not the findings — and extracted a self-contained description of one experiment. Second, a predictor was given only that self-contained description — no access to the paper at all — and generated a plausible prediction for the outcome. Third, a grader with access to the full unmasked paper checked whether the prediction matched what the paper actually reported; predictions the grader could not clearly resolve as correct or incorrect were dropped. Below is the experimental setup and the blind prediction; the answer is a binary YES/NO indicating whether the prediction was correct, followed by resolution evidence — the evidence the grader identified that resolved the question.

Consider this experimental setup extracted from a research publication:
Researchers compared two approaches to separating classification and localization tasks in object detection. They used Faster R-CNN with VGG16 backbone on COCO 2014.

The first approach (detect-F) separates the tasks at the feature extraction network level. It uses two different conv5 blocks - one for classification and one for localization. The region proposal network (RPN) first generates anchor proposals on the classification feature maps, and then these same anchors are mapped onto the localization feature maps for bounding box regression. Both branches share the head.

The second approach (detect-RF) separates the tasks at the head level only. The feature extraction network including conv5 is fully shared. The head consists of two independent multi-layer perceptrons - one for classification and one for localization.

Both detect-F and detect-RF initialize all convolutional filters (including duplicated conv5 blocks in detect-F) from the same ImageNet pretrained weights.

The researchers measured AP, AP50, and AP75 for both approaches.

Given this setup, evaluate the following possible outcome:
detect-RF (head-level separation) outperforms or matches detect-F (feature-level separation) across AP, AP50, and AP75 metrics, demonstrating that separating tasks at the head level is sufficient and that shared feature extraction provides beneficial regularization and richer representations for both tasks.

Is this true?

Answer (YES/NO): YES